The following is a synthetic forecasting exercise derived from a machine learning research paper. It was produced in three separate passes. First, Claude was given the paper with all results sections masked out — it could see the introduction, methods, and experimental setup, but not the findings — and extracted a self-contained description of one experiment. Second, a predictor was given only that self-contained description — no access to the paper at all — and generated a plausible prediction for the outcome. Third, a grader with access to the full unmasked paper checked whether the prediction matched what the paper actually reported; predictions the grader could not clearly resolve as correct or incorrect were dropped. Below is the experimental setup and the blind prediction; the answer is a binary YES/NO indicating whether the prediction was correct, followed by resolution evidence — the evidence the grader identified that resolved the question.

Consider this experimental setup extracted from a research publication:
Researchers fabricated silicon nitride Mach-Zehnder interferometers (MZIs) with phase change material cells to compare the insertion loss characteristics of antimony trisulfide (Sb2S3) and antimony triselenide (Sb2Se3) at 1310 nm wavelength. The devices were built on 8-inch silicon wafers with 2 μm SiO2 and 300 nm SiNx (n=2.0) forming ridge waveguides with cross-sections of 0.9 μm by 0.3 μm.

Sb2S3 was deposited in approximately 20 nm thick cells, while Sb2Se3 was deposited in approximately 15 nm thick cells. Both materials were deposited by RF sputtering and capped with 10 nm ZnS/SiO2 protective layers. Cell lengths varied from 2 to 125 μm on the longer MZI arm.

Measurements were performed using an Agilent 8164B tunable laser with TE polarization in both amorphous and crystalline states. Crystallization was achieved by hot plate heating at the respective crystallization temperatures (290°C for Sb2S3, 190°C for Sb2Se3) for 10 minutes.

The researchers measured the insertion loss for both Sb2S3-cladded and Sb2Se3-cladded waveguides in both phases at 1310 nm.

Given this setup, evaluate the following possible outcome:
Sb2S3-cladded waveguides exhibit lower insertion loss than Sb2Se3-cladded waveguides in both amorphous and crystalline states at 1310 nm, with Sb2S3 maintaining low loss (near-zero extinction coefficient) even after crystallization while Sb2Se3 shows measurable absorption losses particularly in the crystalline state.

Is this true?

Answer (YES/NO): NO